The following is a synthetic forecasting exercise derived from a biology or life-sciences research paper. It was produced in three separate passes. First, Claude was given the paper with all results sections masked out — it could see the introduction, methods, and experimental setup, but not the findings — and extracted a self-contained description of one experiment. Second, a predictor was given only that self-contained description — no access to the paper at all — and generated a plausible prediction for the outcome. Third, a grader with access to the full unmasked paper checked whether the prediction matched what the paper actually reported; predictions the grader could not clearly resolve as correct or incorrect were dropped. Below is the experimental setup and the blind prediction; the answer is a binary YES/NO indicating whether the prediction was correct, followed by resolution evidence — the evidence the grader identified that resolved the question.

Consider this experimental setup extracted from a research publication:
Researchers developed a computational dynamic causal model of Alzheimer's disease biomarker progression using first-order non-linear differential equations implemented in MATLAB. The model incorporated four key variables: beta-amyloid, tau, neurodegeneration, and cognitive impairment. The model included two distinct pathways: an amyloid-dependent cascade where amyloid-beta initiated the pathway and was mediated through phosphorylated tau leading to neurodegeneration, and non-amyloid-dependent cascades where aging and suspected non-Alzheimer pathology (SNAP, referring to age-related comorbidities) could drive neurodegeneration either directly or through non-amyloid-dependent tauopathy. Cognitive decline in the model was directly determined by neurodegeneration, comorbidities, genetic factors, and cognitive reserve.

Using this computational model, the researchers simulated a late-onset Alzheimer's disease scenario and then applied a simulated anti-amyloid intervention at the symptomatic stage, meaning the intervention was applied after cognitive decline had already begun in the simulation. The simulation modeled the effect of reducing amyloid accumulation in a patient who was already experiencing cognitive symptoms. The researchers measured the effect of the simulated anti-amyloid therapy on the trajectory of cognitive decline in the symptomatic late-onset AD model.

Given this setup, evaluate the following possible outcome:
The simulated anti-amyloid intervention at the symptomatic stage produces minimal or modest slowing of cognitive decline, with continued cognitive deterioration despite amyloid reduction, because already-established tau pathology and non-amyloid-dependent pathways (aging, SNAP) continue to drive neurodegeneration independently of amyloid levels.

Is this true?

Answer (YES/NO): NO